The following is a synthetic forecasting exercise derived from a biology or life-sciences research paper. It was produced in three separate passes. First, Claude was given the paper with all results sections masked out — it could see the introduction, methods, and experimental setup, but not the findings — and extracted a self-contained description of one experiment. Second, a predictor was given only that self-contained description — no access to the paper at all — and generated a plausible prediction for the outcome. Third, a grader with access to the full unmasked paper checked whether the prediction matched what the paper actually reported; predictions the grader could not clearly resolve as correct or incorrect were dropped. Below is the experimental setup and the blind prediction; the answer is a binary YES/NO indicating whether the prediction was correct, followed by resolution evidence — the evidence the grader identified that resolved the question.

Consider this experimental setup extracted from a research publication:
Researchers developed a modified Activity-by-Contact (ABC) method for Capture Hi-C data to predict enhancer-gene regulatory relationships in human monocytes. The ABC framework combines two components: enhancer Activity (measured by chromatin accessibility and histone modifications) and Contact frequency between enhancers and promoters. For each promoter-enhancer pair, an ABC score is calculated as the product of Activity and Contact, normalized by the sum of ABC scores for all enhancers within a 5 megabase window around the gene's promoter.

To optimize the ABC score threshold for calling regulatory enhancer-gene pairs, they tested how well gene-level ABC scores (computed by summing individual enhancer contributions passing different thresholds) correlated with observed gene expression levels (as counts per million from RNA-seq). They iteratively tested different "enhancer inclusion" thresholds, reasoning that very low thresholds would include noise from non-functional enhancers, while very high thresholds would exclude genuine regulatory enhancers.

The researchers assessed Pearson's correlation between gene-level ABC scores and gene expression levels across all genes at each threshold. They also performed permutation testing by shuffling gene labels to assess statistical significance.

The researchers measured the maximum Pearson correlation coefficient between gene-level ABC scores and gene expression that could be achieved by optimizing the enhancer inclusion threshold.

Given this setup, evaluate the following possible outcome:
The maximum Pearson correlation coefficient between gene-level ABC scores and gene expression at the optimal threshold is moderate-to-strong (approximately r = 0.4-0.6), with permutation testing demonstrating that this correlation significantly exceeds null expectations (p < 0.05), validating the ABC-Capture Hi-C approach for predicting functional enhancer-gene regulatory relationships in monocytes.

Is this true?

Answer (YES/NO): NO